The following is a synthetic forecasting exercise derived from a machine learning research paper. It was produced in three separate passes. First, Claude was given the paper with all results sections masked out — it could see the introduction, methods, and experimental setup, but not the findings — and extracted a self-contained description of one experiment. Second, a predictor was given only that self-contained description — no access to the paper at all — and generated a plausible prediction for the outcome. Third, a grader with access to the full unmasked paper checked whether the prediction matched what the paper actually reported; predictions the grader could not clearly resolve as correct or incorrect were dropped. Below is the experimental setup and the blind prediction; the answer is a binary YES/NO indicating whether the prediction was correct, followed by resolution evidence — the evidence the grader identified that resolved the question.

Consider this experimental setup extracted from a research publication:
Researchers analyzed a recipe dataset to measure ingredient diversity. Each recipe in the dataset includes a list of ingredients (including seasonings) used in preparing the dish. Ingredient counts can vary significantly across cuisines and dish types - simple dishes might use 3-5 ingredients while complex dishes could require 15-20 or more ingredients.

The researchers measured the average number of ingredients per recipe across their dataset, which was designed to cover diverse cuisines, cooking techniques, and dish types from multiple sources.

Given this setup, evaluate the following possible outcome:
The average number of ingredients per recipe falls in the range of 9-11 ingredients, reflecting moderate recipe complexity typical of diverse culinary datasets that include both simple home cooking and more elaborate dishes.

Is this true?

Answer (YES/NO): YES